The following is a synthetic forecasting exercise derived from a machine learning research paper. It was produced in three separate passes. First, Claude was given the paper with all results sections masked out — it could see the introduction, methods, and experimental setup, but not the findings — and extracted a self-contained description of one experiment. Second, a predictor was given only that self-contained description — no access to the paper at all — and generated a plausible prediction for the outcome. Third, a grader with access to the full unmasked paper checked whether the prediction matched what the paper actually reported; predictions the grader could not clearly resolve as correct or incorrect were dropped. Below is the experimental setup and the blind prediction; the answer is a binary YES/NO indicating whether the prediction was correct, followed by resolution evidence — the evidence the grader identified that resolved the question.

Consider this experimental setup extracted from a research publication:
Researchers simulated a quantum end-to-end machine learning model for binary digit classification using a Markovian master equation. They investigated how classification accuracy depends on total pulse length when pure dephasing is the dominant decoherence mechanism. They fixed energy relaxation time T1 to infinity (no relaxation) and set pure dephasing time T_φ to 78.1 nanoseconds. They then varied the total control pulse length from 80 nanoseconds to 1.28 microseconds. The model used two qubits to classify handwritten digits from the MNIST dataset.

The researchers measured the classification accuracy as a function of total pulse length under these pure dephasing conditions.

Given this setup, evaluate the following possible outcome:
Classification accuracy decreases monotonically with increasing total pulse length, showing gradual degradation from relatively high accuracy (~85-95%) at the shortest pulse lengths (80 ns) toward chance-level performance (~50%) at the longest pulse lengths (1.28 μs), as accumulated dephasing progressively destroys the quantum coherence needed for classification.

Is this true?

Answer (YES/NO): NO